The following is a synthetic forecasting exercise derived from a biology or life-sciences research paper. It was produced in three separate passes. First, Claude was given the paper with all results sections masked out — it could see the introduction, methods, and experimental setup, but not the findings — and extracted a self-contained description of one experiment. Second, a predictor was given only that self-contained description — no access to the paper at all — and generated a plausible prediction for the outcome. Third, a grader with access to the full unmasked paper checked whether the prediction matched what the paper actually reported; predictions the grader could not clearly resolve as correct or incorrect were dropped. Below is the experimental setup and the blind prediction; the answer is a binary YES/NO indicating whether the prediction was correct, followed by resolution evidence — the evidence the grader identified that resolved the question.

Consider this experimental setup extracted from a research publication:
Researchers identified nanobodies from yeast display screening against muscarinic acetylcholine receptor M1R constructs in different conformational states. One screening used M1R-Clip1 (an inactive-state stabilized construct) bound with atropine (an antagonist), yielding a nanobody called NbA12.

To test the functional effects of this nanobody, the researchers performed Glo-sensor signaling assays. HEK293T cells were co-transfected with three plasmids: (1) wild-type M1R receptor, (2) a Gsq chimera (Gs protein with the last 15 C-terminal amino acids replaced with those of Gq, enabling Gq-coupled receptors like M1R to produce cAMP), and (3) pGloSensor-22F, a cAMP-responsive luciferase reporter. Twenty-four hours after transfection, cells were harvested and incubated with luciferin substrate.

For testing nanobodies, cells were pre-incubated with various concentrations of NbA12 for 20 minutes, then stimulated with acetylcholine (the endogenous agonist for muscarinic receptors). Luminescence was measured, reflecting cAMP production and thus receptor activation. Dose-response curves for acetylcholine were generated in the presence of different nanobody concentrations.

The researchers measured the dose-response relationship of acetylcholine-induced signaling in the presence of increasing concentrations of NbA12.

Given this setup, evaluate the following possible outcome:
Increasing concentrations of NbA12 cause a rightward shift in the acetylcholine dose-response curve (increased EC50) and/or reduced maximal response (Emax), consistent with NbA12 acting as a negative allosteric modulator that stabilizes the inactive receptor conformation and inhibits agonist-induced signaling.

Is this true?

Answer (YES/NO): YES